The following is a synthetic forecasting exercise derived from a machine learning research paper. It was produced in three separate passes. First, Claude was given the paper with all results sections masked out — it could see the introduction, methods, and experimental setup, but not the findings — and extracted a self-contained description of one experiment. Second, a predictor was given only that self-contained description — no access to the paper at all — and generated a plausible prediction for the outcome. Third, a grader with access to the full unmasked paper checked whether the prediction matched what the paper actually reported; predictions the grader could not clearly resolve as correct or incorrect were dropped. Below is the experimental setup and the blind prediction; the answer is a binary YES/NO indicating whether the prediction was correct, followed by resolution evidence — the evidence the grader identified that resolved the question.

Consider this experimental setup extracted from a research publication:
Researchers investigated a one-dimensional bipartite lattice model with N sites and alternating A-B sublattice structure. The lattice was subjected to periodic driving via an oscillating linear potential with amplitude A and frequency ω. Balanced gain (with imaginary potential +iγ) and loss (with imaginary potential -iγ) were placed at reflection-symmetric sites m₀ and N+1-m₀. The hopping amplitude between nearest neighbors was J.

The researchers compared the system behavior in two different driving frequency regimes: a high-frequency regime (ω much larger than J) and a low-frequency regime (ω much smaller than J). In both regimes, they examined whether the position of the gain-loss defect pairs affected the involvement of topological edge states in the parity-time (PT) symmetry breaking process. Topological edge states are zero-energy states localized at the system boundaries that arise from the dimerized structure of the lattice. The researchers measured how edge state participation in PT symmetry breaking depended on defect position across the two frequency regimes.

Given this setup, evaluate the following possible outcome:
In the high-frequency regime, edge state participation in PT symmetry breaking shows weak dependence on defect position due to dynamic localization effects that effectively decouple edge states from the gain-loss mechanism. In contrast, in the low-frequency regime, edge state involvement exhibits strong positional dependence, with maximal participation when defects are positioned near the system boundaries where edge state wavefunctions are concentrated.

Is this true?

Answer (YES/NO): NO